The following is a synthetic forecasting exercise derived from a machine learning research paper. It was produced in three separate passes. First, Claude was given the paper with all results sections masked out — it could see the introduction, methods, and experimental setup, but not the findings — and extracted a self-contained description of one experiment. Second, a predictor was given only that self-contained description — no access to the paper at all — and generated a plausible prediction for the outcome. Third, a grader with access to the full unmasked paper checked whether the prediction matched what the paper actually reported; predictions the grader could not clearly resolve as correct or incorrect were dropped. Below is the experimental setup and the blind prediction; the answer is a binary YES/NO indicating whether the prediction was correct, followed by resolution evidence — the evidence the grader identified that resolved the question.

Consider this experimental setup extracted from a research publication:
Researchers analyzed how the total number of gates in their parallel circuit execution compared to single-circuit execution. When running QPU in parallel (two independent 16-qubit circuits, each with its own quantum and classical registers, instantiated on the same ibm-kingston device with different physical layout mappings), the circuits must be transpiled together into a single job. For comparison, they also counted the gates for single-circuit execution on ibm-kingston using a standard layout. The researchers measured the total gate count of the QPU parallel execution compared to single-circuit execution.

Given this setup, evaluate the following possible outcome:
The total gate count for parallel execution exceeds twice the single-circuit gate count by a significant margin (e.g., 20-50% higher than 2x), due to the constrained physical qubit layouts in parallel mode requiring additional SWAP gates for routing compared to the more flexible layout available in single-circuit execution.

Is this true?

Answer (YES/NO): NO